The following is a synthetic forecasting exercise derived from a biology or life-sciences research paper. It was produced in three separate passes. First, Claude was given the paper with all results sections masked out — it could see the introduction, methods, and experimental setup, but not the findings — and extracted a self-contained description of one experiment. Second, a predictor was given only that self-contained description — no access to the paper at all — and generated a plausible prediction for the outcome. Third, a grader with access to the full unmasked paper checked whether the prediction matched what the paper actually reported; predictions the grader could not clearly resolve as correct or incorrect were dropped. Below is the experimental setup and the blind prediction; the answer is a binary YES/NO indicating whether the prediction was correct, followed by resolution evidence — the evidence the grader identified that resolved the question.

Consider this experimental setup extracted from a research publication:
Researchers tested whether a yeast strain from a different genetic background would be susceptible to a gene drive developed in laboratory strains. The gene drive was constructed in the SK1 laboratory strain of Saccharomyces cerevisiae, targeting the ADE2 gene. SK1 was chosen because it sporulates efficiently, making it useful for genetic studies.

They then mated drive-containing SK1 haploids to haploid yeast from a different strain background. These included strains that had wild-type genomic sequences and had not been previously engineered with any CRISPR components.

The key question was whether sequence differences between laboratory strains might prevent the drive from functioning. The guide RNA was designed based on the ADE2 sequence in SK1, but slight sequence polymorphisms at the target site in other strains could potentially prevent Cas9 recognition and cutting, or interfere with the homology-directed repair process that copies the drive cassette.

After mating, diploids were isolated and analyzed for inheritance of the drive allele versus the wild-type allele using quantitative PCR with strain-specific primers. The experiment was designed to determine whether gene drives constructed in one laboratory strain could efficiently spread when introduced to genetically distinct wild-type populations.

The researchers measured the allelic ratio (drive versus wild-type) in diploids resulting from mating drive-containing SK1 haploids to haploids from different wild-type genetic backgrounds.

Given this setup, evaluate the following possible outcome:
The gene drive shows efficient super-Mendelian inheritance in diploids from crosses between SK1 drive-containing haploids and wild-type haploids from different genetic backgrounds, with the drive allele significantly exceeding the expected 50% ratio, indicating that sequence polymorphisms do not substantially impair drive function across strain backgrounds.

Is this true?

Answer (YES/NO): YES